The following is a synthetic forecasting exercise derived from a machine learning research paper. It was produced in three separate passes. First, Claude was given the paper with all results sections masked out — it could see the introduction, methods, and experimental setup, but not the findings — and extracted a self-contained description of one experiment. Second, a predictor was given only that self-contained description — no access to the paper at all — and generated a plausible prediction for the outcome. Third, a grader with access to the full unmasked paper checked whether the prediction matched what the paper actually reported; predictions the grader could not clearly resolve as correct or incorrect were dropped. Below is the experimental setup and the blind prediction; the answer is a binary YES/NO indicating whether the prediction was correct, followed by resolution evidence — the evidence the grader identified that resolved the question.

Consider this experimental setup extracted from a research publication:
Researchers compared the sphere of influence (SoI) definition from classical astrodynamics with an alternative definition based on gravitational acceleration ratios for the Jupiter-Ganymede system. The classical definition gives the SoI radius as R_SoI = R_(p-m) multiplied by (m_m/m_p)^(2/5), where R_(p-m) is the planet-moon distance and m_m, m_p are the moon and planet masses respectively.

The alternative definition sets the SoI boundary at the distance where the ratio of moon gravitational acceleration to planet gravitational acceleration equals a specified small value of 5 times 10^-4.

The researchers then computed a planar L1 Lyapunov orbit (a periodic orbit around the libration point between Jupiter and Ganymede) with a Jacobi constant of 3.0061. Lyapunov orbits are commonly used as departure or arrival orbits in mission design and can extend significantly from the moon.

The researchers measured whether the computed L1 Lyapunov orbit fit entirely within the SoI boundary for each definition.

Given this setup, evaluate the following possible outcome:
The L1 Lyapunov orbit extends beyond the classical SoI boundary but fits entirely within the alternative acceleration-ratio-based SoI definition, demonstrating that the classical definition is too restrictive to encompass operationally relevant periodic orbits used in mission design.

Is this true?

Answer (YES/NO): YES